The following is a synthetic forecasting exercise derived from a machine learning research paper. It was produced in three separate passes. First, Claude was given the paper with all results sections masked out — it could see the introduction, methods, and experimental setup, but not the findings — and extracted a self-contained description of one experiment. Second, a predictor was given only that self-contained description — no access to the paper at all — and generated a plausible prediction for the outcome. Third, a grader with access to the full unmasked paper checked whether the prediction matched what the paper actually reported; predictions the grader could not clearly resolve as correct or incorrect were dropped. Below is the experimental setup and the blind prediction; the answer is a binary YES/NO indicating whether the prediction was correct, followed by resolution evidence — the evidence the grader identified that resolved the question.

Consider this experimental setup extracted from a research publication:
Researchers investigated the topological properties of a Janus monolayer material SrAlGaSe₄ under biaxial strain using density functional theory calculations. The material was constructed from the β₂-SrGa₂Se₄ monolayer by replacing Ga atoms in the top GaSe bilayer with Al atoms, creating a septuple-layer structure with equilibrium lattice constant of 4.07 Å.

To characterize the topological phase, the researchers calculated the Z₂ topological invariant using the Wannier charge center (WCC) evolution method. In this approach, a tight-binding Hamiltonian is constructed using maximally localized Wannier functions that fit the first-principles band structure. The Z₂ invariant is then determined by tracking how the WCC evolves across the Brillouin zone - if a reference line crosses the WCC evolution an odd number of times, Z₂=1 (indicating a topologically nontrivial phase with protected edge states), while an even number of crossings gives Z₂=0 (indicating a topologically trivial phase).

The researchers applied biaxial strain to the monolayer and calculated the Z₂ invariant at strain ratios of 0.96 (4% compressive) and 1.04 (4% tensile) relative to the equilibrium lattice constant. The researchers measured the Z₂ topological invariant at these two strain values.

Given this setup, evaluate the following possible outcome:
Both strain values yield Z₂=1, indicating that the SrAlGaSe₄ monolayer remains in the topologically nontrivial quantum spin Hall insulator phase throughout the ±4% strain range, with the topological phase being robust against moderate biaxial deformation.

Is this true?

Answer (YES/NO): NO